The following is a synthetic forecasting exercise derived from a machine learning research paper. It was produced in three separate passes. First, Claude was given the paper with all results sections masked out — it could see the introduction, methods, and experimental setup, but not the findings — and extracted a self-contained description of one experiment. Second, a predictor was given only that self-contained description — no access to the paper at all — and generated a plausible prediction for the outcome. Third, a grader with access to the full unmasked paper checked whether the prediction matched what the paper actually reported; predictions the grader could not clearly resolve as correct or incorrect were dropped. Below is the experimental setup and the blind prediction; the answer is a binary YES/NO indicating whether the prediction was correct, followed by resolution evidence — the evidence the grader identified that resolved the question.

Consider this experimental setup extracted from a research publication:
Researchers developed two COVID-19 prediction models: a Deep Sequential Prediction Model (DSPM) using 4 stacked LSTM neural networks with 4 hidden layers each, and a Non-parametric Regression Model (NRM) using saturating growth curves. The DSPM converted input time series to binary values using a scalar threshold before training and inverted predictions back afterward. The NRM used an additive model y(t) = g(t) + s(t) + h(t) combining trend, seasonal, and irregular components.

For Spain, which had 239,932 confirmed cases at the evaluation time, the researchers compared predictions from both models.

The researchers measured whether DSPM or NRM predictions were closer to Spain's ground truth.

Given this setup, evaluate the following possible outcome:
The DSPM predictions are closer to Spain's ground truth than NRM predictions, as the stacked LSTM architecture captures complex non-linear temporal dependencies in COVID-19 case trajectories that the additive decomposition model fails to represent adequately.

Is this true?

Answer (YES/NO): NO